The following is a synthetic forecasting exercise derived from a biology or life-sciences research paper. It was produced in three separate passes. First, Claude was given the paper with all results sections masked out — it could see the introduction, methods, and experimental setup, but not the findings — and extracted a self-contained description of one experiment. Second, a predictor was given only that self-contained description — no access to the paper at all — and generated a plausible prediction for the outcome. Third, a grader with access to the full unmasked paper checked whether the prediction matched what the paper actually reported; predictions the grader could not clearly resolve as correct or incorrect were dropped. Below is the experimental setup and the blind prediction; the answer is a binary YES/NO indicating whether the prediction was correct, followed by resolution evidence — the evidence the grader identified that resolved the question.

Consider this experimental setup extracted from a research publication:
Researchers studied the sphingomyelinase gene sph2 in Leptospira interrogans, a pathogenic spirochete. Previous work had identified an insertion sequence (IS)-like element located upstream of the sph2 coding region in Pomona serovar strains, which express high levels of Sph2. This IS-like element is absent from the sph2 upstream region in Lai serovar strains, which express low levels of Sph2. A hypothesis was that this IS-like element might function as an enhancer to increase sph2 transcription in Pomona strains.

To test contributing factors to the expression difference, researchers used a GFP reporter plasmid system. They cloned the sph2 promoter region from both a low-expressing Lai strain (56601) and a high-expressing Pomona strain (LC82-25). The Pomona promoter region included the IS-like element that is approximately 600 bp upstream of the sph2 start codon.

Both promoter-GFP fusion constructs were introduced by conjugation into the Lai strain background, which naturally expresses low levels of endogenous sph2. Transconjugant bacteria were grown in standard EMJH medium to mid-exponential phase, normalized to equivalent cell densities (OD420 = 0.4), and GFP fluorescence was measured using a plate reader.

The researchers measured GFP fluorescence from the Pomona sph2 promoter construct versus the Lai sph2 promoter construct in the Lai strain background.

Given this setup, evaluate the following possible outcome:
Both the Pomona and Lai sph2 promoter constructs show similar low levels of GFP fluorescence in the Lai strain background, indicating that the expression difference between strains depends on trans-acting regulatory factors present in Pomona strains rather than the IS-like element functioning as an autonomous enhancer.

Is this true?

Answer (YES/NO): NO